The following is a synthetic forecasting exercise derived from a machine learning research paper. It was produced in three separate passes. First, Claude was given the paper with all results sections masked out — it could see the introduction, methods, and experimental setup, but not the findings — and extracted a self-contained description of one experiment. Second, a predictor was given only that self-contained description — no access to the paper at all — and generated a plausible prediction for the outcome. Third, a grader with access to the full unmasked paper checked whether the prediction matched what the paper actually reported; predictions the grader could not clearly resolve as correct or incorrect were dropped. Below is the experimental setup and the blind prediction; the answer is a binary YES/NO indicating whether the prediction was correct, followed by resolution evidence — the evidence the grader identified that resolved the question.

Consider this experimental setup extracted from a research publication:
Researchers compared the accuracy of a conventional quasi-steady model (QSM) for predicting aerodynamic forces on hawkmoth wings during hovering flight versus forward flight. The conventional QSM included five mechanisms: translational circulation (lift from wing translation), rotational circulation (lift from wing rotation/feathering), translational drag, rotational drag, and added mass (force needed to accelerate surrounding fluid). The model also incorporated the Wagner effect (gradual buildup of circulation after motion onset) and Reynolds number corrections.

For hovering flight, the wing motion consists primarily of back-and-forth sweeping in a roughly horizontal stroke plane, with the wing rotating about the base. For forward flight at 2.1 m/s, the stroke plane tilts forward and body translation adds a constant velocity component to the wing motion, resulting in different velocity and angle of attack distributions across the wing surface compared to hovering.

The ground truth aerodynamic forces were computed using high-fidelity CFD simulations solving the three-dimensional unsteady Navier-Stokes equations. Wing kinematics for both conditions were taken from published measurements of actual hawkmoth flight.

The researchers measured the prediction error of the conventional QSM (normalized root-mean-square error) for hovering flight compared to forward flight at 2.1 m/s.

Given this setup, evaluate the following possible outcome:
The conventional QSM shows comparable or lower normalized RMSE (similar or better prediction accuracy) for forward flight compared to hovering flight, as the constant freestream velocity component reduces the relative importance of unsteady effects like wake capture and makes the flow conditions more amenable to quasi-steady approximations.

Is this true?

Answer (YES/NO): NO